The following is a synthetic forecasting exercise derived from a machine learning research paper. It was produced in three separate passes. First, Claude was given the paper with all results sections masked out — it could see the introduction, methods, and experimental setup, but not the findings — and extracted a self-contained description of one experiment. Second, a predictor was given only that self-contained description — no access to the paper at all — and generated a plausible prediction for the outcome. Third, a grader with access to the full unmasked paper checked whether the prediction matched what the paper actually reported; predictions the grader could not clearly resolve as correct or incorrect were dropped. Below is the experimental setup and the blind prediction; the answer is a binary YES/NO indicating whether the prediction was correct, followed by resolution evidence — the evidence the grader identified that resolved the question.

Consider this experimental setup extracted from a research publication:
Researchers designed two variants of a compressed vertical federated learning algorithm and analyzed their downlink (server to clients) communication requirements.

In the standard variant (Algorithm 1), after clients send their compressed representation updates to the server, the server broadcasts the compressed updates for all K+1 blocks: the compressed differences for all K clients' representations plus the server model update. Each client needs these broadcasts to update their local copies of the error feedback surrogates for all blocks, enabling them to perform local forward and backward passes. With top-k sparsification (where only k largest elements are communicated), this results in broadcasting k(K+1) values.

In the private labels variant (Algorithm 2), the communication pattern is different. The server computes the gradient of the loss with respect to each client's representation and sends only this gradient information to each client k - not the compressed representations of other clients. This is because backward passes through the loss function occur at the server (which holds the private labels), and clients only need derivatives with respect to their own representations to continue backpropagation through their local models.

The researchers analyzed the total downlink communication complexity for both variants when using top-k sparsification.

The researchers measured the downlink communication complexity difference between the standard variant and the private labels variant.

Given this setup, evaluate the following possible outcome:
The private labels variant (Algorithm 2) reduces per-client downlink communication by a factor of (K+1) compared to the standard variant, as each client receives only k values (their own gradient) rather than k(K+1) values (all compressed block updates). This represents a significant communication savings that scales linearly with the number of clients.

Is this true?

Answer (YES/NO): YES